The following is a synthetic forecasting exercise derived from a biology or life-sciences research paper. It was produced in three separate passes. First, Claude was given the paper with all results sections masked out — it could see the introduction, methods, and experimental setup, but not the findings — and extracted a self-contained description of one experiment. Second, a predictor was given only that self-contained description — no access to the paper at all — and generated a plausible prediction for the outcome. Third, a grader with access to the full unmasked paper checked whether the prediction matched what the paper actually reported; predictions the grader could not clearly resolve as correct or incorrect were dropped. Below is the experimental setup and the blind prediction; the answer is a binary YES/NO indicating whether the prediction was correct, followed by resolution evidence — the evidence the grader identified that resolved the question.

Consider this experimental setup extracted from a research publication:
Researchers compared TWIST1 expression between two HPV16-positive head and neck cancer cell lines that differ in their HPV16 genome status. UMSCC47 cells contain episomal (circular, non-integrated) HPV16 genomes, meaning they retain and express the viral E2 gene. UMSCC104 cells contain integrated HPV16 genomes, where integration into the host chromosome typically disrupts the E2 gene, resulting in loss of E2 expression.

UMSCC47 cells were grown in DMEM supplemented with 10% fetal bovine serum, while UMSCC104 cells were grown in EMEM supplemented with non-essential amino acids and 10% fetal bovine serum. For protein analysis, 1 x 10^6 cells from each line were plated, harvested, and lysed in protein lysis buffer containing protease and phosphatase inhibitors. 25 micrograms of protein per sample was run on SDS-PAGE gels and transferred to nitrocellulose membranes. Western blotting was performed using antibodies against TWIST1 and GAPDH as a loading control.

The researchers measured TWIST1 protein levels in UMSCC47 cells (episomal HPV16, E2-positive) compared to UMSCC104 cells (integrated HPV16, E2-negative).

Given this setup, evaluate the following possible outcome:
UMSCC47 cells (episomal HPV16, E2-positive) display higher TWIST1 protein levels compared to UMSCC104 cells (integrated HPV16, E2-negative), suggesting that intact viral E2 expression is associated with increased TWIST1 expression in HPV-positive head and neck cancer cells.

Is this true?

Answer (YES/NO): NO